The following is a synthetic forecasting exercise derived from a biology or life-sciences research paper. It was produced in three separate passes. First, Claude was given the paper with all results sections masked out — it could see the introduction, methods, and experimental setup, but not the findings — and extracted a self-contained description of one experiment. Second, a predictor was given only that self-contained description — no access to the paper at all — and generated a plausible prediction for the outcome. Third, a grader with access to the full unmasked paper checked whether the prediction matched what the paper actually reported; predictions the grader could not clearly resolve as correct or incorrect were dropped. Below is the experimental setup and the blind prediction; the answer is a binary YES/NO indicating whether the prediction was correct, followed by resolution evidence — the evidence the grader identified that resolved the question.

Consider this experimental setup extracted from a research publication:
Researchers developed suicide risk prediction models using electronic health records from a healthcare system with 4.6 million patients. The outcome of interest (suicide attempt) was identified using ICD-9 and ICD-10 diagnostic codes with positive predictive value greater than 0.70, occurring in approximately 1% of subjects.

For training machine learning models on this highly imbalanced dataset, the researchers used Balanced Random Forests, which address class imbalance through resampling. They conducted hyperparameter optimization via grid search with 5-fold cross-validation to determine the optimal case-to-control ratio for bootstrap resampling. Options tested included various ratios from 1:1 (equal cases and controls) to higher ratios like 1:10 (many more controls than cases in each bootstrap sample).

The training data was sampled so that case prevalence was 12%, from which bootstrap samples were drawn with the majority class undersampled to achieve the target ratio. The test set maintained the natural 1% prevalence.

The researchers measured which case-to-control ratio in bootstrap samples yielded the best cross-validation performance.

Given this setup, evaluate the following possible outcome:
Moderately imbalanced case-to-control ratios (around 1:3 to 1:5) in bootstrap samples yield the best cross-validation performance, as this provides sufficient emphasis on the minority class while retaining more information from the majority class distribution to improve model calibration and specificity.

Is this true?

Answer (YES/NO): YES